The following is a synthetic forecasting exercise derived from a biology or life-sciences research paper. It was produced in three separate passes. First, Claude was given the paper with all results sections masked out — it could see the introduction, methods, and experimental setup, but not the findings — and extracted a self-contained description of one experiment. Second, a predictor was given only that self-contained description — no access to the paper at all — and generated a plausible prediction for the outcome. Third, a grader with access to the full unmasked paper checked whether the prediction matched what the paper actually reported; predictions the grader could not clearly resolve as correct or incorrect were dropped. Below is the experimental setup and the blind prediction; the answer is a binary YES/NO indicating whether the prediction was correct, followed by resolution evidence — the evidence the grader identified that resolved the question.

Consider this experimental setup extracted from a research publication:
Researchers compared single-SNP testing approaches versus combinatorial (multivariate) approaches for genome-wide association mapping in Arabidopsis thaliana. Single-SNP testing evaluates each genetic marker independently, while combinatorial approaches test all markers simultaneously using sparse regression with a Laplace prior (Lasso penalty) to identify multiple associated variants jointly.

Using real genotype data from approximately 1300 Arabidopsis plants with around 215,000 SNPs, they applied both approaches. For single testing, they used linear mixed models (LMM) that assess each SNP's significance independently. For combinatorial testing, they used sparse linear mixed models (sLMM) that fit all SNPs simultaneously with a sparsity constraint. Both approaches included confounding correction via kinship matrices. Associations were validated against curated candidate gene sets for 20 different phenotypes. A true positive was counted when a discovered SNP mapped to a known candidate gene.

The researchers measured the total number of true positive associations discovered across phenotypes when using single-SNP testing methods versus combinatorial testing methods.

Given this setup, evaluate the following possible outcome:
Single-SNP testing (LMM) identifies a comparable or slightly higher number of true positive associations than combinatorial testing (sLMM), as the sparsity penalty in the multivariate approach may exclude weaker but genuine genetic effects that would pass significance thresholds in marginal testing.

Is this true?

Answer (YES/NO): NO